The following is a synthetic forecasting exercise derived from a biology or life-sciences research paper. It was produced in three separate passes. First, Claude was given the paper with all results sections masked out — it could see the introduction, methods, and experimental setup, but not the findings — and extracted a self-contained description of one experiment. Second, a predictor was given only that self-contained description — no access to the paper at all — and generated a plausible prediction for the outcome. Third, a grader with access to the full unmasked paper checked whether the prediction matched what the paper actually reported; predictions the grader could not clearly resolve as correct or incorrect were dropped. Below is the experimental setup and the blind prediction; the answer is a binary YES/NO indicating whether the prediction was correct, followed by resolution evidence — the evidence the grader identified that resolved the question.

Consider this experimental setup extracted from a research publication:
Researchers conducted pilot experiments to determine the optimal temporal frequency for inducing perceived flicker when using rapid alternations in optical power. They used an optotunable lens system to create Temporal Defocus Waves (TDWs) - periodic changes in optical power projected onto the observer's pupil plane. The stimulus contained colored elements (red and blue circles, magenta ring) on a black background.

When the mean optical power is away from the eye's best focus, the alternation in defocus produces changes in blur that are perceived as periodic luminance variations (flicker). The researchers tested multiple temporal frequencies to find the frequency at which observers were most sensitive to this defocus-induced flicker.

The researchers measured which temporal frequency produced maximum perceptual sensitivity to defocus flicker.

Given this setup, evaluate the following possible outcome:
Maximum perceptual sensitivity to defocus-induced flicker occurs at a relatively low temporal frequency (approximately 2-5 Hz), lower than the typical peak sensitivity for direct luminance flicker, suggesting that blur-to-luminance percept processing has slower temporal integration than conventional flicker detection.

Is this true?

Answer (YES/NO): NO